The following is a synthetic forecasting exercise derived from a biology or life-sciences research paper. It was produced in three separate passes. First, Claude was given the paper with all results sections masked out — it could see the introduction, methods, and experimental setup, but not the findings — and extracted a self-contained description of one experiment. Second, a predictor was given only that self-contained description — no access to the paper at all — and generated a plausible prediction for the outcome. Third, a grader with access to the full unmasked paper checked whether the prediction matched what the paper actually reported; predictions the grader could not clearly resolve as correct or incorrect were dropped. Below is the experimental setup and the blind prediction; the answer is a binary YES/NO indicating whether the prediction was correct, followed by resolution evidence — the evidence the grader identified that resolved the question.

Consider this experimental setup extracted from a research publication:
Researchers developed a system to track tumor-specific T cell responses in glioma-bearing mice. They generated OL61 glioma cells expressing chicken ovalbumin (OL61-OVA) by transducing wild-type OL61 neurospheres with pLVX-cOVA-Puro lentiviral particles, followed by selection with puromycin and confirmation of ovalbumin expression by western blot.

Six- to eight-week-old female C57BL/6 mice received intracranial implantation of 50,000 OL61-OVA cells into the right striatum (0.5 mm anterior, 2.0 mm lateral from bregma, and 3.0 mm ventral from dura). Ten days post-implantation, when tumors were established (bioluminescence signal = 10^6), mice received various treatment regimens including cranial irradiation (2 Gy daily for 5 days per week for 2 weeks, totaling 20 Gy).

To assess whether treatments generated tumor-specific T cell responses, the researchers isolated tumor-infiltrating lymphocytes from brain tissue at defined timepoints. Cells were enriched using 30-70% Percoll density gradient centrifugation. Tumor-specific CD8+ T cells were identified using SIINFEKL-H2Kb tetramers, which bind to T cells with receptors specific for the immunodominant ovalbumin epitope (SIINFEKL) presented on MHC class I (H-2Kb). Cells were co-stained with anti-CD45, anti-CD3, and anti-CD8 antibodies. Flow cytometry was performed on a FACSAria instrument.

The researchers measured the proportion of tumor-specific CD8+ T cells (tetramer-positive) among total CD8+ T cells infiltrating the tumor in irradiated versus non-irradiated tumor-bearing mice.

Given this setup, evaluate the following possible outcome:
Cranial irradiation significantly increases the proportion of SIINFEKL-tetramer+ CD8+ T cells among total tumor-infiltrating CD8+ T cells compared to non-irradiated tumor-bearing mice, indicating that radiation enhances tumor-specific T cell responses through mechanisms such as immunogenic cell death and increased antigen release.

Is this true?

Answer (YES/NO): YES